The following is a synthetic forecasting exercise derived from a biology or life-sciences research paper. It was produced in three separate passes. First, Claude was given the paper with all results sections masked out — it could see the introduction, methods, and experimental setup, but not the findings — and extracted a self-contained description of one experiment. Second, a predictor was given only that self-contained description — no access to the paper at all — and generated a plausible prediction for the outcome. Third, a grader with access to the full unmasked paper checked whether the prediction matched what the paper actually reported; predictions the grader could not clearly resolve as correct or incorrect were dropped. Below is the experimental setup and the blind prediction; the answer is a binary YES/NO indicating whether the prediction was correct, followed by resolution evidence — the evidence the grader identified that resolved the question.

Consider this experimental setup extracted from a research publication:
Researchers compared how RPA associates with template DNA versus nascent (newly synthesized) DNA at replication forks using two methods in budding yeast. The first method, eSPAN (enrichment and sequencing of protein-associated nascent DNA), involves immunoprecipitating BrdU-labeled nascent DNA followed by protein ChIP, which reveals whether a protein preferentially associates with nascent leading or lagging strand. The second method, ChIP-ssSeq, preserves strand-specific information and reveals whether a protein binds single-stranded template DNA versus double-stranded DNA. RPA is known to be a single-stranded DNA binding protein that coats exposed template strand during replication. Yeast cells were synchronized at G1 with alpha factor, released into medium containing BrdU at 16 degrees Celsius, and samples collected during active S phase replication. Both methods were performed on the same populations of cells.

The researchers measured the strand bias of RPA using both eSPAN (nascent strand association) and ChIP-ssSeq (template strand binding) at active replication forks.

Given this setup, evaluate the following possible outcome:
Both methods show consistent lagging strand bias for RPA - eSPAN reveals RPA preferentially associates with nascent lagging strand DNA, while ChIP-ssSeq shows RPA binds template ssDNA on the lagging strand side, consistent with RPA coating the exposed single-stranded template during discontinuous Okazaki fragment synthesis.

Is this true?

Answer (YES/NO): YES